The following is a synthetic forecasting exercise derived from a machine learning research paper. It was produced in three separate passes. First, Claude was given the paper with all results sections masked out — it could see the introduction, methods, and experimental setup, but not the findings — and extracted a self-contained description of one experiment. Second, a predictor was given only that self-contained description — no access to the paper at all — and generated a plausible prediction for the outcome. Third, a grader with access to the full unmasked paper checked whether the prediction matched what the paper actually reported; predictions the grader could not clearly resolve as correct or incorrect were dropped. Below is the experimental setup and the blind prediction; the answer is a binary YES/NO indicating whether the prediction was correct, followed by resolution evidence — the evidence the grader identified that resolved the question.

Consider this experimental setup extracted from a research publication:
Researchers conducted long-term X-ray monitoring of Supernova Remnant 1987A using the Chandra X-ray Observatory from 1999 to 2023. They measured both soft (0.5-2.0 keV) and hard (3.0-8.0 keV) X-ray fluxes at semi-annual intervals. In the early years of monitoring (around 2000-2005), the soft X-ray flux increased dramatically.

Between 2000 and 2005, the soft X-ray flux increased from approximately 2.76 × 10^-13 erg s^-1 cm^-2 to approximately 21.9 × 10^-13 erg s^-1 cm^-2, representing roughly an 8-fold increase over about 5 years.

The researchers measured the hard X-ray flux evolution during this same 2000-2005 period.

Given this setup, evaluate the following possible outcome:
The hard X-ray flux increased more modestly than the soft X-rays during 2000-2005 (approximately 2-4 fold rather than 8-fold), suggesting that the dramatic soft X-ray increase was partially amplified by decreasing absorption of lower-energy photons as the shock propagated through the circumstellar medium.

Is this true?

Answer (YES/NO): YES